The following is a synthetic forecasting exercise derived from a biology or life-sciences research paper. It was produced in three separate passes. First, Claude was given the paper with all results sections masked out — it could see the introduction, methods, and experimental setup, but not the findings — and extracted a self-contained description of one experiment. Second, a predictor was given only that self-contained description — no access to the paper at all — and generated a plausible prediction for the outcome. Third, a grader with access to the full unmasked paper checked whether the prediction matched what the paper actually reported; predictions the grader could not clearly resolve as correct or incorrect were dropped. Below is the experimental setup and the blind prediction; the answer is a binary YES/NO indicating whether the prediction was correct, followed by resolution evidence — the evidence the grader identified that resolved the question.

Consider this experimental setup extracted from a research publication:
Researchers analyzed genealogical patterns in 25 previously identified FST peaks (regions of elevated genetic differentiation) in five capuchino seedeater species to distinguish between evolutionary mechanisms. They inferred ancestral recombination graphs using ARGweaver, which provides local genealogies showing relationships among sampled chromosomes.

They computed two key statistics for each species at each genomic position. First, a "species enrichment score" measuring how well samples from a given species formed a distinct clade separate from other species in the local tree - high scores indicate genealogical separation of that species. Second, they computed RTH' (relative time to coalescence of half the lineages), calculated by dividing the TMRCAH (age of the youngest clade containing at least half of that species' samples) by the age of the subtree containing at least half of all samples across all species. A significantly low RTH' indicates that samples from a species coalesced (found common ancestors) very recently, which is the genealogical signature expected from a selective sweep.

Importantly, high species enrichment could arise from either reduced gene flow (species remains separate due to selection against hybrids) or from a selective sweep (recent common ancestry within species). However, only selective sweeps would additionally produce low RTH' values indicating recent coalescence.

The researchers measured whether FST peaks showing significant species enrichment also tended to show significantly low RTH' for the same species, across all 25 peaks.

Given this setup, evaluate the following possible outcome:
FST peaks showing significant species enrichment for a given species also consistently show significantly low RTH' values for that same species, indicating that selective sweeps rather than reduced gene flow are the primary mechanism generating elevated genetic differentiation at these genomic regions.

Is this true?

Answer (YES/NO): NO